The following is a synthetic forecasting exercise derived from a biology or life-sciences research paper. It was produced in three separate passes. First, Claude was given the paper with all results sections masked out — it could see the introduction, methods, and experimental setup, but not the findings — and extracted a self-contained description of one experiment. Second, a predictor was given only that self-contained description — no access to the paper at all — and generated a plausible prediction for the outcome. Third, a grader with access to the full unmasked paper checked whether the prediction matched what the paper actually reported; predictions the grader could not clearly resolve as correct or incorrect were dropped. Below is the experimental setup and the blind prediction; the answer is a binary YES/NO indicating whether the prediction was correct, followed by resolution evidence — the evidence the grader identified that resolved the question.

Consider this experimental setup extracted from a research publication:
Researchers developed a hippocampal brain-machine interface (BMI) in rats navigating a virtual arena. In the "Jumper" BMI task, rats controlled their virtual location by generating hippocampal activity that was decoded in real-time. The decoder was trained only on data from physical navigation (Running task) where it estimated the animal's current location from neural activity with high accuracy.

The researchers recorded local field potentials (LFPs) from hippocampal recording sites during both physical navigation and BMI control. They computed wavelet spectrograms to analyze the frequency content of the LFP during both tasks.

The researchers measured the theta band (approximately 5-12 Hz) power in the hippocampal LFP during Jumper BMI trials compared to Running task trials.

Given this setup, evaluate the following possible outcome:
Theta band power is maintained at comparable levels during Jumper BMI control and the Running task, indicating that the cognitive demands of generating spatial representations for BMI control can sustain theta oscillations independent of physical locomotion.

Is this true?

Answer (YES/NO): NO